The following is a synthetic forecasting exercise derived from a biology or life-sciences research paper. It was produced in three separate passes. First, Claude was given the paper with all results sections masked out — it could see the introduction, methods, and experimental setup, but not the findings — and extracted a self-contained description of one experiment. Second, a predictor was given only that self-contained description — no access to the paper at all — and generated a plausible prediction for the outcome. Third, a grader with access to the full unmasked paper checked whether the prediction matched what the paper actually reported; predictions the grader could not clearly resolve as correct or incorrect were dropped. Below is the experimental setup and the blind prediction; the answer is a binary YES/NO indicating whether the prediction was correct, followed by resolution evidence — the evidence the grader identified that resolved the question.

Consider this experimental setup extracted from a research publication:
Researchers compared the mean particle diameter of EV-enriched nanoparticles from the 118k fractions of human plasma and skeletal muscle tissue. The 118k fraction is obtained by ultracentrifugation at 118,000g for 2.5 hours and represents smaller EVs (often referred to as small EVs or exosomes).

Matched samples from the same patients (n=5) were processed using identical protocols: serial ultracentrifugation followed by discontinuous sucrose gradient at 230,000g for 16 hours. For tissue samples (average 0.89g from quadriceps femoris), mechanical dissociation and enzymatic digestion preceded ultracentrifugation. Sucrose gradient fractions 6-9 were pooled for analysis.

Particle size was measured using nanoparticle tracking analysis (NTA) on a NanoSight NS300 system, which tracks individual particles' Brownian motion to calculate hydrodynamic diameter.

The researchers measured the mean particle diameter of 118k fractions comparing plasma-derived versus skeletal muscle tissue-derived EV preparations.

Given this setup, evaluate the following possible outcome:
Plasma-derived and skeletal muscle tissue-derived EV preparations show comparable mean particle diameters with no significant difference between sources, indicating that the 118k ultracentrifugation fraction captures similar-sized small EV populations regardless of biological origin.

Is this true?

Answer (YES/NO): YES